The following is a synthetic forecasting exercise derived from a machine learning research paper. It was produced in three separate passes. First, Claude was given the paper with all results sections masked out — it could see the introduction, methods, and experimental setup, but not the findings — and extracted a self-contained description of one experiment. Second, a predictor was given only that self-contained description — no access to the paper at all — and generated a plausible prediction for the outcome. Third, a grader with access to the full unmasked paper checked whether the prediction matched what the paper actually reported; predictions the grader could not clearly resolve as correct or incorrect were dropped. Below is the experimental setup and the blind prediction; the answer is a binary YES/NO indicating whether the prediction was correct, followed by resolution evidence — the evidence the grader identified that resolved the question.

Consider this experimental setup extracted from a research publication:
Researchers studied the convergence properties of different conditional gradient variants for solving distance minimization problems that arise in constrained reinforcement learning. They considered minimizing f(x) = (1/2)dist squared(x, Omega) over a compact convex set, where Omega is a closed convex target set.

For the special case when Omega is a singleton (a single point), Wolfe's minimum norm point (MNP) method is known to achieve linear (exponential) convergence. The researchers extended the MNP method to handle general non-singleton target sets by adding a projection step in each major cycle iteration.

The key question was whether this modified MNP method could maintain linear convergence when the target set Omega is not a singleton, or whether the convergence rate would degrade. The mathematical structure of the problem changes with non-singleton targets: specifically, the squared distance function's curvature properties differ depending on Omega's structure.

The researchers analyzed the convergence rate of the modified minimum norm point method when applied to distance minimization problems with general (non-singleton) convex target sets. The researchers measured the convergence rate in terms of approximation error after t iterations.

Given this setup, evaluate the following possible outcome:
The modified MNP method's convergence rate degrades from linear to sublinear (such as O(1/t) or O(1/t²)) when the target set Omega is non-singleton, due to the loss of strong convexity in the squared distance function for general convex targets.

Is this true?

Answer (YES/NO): YES